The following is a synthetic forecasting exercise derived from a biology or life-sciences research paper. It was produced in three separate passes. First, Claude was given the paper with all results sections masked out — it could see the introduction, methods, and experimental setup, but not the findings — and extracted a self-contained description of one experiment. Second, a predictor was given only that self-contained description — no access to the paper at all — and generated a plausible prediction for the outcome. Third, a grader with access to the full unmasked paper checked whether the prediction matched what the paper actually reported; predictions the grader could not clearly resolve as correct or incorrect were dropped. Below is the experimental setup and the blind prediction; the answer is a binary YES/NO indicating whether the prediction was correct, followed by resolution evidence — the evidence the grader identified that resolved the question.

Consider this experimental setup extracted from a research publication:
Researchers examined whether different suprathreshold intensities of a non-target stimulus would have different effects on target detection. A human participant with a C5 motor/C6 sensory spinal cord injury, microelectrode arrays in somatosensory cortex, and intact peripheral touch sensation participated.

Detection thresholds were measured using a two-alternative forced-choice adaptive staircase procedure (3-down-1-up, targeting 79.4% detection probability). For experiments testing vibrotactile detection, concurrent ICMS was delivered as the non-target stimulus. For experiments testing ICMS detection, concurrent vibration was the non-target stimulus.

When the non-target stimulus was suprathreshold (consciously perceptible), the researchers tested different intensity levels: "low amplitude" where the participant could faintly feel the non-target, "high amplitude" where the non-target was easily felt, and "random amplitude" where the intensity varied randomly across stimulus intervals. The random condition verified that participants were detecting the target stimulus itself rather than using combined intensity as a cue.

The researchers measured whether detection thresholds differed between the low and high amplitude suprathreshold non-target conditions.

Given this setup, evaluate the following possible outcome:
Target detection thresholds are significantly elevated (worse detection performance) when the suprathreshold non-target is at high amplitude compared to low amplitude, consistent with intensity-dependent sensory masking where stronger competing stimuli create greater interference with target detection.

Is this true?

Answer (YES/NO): NO